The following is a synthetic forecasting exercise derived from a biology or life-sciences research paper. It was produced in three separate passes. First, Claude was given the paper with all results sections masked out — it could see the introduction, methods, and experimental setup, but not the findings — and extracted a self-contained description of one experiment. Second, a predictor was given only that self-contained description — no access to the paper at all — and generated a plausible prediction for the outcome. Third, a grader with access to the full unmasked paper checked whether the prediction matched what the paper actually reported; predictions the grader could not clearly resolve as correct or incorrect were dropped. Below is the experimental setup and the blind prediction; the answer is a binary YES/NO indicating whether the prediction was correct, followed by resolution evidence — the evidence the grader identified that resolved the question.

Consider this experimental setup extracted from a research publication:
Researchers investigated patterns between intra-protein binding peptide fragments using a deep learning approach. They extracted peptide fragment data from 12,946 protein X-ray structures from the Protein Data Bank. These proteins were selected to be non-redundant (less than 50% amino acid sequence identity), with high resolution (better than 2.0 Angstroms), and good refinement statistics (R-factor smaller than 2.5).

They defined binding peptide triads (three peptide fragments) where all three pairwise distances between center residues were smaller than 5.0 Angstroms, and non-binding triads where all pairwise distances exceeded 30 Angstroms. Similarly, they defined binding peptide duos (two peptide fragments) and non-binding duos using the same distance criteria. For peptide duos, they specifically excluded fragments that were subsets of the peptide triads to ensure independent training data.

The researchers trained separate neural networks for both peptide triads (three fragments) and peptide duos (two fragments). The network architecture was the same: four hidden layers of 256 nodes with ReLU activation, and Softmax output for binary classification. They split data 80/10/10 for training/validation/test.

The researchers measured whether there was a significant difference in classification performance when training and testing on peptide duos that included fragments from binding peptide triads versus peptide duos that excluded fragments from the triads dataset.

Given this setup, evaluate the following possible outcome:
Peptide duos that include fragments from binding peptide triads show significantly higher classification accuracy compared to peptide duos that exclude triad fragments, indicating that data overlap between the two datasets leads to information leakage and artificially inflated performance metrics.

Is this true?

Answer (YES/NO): NO